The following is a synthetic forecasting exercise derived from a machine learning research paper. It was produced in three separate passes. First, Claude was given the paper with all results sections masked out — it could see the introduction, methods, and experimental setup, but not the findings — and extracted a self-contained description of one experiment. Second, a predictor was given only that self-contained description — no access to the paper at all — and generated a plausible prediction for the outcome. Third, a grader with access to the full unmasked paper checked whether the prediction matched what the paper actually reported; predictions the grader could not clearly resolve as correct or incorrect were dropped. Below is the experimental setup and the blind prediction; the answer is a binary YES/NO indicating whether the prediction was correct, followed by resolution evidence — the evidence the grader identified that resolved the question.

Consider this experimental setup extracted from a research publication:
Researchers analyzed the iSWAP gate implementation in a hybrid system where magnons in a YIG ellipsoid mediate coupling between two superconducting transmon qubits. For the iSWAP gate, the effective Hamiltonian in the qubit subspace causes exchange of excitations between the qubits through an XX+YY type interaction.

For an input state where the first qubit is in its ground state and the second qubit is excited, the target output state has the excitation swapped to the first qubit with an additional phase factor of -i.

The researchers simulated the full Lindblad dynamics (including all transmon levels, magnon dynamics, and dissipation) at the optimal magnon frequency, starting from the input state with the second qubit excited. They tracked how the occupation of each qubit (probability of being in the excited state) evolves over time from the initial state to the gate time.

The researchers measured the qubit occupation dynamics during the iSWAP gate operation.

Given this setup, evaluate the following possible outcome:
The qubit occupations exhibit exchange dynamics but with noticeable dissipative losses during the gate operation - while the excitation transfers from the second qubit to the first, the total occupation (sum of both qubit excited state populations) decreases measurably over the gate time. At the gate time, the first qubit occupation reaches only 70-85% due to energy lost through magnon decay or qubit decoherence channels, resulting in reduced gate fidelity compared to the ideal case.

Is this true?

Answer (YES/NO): NO